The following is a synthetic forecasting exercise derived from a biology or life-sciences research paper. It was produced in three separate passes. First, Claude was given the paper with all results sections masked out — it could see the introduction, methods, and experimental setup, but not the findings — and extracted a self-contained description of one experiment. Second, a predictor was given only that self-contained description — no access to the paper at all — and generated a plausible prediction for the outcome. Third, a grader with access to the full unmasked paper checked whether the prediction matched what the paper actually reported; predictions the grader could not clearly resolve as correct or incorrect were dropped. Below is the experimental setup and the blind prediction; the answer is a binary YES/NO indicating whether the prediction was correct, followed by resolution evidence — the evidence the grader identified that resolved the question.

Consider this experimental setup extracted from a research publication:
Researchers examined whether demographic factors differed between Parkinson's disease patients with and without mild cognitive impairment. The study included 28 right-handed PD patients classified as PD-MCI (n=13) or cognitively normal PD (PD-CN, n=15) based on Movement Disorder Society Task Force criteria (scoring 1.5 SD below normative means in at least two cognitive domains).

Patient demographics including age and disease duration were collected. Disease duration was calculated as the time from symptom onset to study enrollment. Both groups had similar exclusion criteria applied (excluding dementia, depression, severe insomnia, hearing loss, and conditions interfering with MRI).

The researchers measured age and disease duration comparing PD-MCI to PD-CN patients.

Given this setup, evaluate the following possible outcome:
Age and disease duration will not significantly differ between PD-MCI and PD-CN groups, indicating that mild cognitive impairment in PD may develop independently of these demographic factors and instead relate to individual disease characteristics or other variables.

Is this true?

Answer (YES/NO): YES